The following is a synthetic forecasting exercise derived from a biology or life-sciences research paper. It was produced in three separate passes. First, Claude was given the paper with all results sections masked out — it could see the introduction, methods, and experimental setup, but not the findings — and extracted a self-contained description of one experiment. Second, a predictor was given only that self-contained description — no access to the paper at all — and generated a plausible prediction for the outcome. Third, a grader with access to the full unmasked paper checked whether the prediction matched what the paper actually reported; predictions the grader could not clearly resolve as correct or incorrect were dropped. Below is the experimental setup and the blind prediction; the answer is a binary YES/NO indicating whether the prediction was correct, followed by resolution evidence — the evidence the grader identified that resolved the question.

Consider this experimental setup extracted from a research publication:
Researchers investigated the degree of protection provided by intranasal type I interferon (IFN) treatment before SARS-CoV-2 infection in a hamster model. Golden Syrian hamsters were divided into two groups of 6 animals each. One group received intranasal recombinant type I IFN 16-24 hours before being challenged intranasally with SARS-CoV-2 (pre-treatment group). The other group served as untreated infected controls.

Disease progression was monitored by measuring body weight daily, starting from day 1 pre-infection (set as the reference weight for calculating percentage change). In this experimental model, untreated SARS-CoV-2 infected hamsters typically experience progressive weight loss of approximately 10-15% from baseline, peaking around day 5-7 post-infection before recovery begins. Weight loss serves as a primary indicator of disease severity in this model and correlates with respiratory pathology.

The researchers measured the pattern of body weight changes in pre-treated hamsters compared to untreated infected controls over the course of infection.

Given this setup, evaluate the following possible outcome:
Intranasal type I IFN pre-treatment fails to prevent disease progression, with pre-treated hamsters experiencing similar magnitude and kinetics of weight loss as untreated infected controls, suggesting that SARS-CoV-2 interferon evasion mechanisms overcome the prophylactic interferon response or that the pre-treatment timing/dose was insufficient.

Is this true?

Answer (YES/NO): NO